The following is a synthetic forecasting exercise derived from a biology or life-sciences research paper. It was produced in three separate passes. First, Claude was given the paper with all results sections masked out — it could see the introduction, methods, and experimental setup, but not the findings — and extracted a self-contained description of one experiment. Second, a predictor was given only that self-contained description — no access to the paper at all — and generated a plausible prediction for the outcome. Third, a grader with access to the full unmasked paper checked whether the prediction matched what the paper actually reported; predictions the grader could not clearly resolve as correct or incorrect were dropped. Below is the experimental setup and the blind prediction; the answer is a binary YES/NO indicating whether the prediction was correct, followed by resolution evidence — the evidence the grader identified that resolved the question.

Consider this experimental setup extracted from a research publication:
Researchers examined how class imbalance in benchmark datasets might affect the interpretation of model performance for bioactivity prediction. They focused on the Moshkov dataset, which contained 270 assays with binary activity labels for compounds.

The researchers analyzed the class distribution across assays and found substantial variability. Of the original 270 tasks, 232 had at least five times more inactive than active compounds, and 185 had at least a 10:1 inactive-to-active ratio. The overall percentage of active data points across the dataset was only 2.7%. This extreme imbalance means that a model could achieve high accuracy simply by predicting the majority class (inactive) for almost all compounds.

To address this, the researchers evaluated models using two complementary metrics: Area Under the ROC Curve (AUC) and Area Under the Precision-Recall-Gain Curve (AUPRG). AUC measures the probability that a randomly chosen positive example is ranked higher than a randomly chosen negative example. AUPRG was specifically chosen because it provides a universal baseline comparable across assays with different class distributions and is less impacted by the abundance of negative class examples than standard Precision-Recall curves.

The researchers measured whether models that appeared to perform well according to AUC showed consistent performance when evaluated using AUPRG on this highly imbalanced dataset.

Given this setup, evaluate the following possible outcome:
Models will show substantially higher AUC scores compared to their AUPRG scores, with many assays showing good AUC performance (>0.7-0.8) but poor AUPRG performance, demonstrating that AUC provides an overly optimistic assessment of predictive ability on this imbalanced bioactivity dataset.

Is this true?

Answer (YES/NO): YES